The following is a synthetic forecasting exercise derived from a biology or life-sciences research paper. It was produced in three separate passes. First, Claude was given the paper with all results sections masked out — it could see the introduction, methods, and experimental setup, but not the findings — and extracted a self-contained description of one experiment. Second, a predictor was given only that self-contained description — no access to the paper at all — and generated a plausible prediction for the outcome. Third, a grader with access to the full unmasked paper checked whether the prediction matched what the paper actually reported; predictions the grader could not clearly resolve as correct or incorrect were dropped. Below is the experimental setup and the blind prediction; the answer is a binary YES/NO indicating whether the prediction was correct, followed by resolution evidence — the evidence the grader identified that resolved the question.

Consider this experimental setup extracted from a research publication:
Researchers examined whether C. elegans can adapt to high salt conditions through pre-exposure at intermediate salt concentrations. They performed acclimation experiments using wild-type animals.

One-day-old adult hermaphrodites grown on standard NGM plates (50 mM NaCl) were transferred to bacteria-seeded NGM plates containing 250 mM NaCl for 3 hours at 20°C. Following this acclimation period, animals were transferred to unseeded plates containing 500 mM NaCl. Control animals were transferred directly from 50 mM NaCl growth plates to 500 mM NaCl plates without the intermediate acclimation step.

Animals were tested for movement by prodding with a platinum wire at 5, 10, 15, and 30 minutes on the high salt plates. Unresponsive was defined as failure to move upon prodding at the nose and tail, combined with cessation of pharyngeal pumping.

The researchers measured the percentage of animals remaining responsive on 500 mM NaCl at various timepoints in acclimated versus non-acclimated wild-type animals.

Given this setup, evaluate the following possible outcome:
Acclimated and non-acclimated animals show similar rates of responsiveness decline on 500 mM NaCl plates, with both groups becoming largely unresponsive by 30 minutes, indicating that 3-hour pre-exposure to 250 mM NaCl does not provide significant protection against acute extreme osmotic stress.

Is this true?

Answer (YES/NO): NO